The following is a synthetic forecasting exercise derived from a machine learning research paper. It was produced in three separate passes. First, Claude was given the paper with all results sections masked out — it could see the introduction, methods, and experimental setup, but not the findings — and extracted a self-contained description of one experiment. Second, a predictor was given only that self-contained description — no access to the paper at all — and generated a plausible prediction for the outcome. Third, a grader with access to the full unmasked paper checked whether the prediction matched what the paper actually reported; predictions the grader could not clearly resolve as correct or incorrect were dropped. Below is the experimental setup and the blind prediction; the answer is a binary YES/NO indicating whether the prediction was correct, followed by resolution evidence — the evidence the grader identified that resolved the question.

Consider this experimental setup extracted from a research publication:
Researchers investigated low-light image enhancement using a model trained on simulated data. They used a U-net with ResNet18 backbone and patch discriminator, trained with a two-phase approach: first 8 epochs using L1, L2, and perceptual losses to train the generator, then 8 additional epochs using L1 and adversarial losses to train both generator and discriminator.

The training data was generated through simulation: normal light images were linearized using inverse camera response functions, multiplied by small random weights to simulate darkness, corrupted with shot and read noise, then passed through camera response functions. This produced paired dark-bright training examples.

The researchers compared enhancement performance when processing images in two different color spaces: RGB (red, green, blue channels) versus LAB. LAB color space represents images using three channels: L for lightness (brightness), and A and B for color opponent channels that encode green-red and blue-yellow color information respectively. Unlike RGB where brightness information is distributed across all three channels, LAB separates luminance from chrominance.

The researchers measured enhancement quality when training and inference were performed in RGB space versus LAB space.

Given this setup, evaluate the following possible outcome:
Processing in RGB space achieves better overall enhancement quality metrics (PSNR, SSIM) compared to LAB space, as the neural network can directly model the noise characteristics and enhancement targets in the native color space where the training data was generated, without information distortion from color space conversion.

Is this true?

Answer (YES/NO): NO